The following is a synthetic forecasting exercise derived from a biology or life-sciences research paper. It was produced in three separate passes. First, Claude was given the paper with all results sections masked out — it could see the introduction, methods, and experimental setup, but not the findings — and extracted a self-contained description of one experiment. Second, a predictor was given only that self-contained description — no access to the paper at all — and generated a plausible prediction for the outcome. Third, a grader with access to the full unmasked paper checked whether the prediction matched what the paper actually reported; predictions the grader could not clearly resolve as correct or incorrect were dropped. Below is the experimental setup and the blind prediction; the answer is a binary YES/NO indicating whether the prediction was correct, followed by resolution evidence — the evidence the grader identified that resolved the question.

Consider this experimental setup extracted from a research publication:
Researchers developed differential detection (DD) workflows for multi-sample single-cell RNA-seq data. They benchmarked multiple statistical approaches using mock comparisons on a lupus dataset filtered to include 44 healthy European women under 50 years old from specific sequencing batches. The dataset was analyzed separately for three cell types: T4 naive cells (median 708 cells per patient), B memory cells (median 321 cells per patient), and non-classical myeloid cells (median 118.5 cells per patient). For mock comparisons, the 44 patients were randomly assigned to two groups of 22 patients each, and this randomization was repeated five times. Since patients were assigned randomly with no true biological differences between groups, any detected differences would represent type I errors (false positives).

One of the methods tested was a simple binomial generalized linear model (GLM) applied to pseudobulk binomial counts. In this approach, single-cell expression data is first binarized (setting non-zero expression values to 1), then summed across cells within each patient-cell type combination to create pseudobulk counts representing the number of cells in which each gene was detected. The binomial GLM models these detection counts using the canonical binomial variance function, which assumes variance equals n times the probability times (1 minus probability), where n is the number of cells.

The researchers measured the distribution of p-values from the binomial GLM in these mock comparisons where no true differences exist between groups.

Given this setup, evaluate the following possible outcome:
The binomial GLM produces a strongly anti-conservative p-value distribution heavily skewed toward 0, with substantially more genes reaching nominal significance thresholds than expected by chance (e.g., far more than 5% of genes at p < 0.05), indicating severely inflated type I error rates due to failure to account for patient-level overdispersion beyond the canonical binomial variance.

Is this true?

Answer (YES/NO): YES